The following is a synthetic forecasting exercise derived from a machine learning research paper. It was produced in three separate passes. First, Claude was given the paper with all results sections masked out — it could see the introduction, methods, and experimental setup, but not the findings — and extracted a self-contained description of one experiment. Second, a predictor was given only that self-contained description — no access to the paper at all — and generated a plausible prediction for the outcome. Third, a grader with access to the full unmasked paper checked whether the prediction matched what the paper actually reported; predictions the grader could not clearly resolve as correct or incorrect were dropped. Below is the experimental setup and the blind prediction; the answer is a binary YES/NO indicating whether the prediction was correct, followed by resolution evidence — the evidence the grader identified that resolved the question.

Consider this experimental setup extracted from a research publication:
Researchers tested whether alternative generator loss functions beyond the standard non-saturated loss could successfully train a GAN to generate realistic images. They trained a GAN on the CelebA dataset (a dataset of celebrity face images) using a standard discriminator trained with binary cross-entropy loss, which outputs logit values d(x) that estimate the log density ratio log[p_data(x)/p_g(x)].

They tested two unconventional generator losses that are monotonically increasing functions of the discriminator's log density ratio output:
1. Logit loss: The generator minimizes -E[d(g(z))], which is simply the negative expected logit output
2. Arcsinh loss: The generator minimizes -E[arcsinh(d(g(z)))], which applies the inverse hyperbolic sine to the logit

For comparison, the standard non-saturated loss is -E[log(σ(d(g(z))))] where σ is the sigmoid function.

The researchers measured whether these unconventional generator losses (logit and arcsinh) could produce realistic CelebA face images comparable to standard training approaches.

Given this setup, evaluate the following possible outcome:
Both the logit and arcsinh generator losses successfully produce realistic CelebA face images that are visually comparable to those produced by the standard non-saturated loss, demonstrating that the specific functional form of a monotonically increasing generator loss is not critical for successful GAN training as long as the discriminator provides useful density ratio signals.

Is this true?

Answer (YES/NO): YES